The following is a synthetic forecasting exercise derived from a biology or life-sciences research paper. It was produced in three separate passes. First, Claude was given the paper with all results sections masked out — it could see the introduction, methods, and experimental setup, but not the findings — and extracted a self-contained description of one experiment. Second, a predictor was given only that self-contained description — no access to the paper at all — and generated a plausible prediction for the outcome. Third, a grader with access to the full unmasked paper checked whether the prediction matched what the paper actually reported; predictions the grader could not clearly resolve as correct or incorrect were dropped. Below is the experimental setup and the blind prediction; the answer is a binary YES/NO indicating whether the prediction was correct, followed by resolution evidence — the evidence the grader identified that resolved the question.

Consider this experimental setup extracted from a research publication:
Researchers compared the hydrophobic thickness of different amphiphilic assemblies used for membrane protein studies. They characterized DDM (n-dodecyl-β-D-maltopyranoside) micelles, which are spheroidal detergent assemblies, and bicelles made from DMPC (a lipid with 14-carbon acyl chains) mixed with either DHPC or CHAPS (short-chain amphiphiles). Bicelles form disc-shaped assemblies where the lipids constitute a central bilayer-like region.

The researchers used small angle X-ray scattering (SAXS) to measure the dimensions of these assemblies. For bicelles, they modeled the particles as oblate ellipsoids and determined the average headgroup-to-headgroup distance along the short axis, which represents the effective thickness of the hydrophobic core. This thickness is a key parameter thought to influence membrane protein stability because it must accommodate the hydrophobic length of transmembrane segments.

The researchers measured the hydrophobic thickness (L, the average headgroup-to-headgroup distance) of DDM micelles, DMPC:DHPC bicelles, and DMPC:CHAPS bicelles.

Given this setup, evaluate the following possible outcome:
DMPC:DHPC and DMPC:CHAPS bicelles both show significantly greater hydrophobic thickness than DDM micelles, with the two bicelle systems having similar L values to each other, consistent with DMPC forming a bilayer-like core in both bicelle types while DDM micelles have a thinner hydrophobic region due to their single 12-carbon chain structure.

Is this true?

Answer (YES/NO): NO